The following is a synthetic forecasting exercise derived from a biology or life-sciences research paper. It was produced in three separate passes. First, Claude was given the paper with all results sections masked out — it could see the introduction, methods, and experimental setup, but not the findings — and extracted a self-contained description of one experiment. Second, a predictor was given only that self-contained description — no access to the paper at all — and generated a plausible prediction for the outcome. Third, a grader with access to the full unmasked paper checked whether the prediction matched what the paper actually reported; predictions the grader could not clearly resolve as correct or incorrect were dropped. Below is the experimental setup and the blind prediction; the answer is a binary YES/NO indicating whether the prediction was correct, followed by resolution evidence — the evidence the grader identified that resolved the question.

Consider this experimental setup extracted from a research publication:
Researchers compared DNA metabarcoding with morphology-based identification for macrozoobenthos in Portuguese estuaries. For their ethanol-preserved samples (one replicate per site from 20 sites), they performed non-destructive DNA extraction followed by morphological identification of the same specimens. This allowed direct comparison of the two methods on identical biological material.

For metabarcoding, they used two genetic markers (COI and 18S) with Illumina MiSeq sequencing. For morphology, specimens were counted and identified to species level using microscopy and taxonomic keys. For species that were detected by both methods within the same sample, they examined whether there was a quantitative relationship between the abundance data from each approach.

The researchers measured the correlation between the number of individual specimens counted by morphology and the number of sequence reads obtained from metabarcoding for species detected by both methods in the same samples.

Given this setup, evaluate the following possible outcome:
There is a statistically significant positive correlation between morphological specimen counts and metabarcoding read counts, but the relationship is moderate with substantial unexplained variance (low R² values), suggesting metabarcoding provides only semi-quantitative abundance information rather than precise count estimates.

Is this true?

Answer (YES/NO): NO